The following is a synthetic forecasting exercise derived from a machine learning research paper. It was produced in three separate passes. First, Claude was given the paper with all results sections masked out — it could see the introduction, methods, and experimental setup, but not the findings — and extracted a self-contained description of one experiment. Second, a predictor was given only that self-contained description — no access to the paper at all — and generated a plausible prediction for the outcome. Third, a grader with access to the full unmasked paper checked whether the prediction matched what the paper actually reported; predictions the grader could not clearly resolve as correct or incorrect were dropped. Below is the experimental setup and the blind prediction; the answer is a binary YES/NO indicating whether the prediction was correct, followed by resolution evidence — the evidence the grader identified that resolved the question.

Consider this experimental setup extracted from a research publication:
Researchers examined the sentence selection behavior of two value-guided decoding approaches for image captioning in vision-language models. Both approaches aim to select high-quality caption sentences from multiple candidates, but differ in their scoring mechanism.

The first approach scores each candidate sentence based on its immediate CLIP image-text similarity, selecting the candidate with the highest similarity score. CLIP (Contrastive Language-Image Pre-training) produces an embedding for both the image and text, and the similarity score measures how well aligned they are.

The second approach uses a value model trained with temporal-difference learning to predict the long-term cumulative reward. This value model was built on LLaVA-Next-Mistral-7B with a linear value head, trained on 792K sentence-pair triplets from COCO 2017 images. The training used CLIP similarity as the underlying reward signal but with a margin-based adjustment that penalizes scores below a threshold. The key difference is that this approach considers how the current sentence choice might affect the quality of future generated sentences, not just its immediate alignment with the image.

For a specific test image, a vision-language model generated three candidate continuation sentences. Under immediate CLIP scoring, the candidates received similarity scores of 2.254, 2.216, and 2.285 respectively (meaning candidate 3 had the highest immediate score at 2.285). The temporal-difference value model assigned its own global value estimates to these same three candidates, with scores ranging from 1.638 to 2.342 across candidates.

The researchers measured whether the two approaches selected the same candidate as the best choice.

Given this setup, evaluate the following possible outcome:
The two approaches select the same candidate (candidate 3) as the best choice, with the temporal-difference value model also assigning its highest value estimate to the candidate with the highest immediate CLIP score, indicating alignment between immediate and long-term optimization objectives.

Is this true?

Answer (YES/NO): NO